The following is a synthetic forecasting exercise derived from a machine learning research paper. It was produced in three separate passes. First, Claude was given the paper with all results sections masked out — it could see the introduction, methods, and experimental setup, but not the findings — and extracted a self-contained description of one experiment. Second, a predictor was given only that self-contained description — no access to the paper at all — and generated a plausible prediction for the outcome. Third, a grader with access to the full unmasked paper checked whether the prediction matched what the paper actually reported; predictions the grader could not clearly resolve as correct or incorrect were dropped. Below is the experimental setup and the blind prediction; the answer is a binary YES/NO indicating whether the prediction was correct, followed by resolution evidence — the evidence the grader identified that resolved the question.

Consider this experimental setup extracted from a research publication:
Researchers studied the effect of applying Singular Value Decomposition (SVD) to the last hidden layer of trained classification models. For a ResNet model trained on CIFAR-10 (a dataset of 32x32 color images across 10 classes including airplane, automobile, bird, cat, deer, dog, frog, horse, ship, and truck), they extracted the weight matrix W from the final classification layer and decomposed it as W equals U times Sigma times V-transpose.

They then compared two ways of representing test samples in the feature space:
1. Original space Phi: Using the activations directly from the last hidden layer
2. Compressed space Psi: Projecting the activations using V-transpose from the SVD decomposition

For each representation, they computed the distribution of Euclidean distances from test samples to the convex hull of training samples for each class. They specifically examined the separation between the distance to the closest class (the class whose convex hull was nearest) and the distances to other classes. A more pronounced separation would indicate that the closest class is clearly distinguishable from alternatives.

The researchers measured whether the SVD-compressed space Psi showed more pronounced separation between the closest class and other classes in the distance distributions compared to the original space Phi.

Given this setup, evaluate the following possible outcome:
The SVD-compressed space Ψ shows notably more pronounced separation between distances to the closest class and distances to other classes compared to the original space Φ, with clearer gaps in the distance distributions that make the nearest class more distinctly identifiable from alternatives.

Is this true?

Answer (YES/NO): YES